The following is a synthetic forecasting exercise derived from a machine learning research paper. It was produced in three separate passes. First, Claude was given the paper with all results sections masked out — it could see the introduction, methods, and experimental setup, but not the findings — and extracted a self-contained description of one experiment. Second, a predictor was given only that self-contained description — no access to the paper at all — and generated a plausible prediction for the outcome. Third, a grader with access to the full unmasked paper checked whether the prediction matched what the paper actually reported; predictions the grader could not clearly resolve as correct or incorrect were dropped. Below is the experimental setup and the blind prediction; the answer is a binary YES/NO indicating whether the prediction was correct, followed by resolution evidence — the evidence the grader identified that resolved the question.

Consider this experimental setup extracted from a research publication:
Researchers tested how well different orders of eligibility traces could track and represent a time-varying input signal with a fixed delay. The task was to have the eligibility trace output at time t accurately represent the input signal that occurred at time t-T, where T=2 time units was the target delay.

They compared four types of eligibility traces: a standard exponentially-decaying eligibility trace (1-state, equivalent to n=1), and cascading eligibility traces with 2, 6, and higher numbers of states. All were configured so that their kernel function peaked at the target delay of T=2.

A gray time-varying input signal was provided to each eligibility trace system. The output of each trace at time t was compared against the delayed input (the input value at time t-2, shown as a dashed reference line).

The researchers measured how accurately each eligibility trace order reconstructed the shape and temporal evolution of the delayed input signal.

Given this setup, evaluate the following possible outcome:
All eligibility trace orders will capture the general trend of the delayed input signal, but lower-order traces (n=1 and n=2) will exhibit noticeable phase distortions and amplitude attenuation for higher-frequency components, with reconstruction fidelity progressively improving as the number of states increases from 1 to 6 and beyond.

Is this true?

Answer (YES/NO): NO